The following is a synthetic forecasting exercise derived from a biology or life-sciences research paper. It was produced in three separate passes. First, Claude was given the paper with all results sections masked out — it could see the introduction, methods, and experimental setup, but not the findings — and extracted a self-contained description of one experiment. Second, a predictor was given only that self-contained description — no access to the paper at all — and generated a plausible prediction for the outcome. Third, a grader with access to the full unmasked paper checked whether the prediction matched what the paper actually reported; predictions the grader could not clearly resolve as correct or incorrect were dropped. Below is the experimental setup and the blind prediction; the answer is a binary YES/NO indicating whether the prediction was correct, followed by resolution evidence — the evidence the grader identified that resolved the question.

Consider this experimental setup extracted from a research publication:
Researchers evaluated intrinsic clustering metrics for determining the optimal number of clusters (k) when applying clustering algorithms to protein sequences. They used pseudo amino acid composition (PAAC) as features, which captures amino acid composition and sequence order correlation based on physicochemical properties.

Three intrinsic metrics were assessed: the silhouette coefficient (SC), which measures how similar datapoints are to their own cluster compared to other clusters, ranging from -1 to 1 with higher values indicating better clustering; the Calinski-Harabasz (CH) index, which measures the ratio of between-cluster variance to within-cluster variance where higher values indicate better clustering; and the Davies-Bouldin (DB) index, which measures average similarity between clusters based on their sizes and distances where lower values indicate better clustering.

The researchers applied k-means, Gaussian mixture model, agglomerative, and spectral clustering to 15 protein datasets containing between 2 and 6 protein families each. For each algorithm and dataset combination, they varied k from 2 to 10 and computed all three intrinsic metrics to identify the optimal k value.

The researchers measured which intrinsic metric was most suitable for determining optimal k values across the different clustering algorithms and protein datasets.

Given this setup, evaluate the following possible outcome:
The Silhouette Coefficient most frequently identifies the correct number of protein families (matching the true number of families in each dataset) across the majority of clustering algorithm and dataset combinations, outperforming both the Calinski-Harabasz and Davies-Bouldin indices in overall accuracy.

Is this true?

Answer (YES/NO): NO